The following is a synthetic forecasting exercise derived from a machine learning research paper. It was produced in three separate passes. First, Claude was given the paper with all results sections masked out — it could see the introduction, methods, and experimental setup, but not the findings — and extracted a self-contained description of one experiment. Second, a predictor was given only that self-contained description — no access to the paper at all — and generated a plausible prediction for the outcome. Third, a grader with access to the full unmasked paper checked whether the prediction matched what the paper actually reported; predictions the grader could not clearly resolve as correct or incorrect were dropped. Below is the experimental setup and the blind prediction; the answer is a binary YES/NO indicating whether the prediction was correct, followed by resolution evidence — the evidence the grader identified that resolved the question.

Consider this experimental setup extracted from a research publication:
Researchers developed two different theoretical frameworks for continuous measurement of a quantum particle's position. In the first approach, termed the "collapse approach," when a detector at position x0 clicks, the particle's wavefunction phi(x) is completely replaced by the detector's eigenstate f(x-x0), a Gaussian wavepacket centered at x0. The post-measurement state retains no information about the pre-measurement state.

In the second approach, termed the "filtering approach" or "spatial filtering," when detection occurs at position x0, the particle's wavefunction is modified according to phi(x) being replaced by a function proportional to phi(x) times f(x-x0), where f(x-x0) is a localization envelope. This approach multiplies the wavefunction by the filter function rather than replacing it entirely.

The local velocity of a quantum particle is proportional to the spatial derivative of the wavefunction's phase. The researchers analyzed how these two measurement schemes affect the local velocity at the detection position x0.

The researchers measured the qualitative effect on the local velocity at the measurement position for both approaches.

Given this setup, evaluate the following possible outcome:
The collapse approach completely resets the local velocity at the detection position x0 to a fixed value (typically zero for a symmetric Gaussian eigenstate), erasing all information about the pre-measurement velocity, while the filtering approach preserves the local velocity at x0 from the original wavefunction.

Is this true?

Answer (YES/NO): NO